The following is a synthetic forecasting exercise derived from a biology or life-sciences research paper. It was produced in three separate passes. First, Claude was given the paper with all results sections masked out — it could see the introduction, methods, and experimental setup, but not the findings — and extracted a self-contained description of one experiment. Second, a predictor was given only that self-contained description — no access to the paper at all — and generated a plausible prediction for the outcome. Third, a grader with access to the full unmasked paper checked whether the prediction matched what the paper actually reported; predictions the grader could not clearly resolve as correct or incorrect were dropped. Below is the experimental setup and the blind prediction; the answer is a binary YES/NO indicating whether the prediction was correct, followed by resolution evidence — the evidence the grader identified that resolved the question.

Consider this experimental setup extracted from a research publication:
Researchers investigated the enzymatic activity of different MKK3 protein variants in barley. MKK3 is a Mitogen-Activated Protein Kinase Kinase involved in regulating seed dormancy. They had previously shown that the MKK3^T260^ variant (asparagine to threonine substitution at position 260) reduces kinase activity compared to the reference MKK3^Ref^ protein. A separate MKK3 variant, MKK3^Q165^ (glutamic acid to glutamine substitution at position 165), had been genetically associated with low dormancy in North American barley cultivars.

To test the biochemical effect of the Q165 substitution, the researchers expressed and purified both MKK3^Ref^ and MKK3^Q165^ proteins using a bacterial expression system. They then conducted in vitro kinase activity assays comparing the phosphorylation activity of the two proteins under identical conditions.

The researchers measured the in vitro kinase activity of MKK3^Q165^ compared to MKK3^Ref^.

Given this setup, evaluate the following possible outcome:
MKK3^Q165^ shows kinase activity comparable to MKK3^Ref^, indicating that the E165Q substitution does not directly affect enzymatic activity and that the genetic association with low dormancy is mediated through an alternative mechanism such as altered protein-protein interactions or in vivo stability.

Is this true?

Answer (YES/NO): NO